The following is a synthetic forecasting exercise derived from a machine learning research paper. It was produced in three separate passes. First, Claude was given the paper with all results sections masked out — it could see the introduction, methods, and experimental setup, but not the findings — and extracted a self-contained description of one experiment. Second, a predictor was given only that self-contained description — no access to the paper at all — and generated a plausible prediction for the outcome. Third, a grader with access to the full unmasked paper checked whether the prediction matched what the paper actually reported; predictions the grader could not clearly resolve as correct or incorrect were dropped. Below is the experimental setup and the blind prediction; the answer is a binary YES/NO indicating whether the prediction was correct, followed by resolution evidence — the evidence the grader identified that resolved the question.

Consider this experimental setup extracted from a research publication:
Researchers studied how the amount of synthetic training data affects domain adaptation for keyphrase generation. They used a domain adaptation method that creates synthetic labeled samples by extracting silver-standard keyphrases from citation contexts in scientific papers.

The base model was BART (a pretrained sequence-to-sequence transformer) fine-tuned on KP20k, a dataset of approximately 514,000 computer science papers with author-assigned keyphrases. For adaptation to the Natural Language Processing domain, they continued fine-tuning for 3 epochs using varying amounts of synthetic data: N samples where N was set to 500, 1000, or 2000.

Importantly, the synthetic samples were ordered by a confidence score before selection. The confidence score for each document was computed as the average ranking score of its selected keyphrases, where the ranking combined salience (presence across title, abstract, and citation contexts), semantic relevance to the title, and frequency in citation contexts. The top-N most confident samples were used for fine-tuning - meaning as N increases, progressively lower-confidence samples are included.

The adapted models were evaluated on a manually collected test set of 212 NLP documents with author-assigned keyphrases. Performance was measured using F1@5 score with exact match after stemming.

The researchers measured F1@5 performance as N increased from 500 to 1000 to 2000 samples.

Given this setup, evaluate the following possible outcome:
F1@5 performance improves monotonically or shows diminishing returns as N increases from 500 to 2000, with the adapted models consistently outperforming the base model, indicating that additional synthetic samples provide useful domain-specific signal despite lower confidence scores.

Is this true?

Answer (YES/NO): NO